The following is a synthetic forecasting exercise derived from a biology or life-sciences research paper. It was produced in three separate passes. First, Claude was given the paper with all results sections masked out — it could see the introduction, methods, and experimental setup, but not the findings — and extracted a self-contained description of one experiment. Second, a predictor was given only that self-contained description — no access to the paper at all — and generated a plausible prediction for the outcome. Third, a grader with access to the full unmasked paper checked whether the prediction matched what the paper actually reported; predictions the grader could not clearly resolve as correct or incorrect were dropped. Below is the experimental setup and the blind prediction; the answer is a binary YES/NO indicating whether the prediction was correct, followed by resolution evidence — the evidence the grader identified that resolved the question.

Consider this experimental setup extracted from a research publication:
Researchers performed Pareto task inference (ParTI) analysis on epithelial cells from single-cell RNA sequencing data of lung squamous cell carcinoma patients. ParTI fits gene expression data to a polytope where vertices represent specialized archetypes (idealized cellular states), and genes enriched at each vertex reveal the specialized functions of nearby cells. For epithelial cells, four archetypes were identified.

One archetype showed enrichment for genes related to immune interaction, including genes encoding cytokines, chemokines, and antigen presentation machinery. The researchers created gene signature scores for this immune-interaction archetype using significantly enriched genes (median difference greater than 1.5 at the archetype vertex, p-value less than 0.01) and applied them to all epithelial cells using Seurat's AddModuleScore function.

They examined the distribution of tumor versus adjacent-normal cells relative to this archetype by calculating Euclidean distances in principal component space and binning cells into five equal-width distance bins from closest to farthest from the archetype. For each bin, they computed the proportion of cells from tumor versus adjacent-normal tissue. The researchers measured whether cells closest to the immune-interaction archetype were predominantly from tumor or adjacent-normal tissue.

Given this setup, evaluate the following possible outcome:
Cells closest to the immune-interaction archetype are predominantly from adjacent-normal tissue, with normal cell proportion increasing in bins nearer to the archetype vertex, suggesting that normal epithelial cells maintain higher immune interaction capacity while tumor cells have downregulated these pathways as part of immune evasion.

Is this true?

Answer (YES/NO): NO